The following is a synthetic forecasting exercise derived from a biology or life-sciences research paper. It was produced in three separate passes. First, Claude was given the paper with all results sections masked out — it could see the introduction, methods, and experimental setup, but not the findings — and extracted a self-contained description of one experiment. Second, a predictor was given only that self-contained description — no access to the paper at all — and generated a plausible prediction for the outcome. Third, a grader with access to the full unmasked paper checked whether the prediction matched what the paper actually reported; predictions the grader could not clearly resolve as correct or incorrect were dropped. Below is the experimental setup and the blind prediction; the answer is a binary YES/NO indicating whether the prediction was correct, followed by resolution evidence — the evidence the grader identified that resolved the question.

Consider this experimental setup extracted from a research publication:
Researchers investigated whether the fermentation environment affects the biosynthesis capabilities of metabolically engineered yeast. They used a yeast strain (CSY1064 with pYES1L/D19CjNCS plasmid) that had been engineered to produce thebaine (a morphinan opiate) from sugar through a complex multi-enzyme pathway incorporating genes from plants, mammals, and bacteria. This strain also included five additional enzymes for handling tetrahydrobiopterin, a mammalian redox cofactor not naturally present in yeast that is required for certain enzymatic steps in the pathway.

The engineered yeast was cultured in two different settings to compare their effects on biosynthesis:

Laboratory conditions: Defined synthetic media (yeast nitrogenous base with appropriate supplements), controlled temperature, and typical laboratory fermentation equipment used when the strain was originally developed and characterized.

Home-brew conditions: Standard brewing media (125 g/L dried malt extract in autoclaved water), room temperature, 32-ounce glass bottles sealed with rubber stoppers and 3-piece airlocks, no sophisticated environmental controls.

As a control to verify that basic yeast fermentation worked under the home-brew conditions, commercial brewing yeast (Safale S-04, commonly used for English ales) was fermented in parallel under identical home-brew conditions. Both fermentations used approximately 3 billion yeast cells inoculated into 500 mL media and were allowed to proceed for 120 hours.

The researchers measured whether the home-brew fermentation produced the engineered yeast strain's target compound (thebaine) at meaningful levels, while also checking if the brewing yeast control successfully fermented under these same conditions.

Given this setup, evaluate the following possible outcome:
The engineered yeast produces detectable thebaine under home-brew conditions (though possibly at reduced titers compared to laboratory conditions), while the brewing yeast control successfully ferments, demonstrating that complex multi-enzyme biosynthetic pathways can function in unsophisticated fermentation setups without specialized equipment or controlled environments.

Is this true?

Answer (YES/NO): NO